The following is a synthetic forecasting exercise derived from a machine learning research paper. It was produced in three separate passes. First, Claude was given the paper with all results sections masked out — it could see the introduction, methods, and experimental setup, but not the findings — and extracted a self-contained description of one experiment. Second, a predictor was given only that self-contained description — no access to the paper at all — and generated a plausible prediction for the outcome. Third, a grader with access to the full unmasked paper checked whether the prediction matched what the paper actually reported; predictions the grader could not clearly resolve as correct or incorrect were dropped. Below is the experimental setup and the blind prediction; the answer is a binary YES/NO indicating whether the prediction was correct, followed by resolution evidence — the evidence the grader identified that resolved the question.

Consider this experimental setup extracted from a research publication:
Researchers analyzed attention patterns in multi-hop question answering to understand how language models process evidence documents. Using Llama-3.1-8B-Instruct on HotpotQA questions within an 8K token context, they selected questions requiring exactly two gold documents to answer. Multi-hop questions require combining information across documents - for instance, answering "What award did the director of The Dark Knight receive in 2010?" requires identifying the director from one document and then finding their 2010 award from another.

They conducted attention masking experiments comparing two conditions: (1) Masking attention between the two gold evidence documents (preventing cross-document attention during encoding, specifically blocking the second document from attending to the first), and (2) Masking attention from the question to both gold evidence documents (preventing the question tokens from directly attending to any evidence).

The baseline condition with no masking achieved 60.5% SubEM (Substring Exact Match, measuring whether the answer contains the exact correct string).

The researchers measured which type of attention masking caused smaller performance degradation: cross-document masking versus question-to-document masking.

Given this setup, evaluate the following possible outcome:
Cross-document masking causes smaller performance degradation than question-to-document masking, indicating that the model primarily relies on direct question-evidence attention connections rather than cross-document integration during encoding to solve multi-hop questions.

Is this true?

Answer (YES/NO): YES